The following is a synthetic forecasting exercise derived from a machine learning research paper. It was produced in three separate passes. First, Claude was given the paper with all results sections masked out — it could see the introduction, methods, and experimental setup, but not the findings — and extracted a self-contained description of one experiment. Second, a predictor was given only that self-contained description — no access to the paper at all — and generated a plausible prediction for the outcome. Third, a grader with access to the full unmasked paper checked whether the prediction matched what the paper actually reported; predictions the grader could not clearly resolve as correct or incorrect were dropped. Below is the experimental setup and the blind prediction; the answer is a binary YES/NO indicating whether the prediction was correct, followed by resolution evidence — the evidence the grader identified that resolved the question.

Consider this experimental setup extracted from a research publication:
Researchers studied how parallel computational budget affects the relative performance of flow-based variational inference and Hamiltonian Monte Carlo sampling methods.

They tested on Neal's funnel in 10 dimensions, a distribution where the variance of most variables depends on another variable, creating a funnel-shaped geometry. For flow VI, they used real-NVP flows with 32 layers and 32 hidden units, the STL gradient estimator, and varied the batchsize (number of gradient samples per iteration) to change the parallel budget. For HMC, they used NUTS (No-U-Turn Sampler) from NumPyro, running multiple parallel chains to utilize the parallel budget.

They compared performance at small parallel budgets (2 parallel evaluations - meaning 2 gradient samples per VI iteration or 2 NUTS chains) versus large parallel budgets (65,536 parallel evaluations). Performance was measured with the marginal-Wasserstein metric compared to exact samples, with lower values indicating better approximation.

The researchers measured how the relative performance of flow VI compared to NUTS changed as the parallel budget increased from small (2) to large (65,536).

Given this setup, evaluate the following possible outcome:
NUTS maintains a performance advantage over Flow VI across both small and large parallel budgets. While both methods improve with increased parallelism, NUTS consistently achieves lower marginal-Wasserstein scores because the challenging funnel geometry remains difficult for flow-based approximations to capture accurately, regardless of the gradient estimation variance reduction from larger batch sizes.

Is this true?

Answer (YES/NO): NO